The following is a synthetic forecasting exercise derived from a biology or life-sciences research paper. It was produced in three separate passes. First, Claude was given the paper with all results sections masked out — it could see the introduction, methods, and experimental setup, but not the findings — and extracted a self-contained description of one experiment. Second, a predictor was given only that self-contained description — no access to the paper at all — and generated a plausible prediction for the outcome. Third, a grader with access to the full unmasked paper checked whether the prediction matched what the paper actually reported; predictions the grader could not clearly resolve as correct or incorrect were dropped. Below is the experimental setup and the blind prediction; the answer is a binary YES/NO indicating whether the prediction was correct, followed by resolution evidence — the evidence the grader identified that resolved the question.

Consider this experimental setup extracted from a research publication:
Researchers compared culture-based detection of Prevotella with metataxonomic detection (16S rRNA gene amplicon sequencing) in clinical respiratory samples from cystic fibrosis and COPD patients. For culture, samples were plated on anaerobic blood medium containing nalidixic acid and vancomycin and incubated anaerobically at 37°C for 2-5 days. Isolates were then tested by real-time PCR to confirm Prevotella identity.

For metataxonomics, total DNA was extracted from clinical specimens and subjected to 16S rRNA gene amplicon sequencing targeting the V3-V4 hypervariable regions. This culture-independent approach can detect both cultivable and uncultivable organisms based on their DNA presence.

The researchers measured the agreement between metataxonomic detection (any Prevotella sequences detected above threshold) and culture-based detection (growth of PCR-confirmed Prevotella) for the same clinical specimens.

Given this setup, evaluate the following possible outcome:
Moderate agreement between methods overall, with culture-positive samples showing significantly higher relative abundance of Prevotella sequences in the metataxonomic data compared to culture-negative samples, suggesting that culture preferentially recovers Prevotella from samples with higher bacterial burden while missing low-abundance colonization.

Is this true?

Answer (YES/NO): NO